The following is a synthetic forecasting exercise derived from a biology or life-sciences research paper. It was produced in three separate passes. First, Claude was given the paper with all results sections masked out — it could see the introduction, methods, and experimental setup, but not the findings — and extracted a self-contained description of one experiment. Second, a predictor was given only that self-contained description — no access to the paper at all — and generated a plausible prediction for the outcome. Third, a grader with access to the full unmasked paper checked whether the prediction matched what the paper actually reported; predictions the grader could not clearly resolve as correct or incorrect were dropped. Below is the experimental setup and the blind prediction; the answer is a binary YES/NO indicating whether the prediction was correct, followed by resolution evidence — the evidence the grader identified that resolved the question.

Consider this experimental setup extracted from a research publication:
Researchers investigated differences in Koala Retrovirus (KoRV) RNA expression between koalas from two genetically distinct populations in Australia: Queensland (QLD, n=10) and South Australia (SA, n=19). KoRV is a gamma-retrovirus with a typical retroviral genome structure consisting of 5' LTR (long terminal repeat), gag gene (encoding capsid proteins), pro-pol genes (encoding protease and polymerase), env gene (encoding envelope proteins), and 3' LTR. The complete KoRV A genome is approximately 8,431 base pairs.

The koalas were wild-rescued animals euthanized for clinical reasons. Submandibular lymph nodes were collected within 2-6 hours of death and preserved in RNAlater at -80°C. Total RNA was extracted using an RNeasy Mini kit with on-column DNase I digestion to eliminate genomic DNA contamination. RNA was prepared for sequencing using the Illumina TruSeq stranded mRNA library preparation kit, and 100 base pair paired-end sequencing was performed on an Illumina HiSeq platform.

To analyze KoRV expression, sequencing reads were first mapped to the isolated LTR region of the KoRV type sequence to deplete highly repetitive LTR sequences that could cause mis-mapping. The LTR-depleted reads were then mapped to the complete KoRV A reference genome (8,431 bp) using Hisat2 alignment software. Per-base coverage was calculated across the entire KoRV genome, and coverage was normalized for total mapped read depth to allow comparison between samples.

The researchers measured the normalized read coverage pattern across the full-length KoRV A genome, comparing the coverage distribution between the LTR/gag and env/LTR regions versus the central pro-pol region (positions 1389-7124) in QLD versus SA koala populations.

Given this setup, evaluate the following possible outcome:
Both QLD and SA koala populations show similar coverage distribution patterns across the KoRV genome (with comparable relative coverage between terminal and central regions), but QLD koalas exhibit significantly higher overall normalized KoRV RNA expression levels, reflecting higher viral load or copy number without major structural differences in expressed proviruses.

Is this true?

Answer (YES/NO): NO